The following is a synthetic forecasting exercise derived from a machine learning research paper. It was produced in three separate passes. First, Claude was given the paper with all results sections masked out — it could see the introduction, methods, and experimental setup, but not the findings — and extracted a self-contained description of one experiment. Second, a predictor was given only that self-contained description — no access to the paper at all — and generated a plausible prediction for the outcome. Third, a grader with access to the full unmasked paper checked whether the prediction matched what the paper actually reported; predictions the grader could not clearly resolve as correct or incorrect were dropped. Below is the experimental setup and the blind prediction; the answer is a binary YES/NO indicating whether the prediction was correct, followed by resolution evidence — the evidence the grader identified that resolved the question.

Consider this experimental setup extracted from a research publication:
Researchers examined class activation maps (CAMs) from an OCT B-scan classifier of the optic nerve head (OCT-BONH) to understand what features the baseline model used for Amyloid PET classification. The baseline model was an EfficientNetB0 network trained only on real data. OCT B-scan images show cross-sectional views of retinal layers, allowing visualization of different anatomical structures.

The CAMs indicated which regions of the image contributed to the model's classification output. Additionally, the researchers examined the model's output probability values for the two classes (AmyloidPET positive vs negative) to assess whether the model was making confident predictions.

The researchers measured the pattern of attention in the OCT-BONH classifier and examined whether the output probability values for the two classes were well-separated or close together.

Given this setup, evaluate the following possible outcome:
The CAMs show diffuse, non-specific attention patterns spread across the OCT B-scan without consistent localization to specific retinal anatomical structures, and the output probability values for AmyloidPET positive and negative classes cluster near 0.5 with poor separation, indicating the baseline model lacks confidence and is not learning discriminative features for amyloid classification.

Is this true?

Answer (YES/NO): NO